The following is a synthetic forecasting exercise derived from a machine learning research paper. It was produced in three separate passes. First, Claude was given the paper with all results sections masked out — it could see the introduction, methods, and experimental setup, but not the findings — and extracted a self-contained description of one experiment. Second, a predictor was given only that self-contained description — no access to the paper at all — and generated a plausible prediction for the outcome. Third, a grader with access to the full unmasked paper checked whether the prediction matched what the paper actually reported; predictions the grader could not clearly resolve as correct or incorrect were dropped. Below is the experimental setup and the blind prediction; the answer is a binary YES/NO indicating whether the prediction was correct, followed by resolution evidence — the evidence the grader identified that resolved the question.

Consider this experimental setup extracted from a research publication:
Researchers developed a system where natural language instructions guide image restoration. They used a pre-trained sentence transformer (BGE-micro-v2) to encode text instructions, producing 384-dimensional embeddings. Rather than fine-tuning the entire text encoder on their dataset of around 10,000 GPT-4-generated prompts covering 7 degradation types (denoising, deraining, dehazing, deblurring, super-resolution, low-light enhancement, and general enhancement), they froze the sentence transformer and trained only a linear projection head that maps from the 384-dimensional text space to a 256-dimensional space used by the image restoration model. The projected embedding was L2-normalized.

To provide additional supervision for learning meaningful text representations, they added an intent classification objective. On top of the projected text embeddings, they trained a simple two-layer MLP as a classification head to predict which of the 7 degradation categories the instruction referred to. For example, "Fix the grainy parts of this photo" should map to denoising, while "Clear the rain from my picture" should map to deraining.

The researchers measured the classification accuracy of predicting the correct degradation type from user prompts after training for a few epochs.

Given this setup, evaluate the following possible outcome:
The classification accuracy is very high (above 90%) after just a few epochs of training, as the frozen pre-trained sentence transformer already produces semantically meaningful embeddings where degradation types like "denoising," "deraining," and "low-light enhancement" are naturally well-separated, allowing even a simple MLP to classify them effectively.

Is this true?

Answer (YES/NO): YES